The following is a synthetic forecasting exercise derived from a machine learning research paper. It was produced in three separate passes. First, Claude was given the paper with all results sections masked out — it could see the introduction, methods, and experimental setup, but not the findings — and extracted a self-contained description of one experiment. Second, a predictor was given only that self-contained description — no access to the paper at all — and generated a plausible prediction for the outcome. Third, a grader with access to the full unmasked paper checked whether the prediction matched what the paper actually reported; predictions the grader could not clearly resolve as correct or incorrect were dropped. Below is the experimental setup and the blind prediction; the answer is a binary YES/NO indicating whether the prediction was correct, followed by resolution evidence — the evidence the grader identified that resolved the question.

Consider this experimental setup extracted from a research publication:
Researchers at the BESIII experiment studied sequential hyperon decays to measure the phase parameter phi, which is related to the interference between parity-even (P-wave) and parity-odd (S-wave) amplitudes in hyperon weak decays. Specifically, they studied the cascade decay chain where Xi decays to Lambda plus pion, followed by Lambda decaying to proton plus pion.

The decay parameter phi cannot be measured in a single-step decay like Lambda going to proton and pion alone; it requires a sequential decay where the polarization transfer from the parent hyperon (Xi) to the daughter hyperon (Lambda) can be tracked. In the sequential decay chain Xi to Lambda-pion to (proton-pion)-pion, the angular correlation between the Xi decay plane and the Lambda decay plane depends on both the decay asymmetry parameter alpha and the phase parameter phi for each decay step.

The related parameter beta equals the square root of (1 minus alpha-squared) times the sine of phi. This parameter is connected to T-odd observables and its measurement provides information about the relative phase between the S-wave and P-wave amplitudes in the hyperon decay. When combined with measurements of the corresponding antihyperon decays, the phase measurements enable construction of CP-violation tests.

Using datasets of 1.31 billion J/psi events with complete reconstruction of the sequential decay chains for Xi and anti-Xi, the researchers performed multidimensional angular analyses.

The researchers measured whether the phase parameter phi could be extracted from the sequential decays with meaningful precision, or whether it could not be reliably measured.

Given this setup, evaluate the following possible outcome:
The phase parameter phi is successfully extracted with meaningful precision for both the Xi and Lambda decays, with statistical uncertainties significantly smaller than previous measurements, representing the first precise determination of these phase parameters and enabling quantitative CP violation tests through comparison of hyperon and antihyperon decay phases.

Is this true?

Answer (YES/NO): NO